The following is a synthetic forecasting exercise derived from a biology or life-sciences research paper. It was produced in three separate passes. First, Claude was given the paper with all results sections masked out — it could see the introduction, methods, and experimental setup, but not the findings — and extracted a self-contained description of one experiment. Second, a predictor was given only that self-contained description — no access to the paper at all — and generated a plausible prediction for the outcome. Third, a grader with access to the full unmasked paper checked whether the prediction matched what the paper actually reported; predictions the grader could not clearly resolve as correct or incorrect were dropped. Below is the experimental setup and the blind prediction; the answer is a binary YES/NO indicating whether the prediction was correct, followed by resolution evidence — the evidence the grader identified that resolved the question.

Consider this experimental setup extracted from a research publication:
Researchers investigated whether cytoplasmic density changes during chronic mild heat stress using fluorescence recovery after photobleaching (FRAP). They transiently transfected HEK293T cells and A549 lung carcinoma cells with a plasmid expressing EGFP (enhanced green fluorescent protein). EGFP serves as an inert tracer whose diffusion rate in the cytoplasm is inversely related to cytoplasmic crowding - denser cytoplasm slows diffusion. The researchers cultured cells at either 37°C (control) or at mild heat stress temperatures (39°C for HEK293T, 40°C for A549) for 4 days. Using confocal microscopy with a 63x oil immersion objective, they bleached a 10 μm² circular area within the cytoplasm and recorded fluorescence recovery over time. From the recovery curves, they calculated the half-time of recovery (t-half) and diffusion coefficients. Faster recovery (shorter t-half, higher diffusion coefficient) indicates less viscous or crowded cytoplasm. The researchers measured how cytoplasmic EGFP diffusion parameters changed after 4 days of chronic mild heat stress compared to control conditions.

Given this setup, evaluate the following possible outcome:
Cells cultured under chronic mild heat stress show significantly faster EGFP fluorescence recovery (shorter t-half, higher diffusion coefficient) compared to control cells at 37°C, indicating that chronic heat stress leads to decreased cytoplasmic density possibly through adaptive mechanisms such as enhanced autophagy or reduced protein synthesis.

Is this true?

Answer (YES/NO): NO